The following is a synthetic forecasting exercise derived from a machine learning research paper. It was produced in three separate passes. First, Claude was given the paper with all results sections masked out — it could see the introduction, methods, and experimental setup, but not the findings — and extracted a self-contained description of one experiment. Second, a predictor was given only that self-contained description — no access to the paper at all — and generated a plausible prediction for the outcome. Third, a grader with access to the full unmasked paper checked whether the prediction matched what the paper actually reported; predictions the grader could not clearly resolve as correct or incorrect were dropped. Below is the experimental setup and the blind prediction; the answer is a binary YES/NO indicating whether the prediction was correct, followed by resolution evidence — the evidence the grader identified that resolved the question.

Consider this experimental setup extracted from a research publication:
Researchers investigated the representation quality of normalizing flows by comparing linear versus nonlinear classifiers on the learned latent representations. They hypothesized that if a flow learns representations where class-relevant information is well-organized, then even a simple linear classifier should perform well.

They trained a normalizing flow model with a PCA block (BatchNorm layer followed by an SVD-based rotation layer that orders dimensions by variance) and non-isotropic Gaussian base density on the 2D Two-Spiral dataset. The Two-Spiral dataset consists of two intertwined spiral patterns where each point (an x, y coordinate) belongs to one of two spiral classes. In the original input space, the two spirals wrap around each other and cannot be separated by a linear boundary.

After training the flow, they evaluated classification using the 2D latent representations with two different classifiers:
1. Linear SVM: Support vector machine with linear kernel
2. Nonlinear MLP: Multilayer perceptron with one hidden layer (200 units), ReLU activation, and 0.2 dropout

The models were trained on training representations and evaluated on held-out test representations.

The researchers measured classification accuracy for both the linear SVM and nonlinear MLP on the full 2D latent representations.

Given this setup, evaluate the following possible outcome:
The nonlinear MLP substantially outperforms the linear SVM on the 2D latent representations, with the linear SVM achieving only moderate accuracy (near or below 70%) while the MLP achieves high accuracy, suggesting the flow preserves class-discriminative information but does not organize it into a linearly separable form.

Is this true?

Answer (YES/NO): NO